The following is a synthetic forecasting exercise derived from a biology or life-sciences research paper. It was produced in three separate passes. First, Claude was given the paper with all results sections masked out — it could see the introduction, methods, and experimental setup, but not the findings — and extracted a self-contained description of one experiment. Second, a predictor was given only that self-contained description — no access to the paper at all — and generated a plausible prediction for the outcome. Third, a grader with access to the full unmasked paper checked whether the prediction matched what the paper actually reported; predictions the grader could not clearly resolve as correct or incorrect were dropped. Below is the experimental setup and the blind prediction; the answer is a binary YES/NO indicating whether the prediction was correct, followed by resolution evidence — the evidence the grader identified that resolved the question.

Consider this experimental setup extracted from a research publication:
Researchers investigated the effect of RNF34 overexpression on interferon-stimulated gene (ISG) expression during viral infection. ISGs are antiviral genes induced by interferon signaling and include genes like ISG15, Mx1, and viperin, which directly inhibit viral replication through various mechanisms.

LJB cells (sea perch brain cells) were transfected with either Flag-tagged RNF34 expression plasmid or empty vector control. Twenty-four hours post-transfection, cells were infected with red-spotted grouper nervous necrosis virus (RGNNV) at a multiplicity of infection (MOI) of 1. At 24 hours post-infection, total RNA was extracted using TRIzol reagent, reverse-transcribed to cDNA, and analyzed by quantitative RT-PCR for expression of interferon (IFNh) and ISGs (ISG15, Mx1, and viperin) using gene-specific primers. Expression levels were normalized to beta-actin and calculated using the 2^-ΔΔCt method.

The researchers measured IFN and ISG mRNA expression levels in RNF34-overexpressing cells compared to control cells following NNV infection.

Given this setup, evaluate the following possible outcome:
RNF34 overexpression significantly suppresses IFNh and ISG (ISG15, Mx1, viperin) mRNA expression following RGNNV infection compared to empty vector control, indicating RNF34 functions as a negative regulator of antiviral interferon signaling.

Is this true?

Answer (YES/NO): YES